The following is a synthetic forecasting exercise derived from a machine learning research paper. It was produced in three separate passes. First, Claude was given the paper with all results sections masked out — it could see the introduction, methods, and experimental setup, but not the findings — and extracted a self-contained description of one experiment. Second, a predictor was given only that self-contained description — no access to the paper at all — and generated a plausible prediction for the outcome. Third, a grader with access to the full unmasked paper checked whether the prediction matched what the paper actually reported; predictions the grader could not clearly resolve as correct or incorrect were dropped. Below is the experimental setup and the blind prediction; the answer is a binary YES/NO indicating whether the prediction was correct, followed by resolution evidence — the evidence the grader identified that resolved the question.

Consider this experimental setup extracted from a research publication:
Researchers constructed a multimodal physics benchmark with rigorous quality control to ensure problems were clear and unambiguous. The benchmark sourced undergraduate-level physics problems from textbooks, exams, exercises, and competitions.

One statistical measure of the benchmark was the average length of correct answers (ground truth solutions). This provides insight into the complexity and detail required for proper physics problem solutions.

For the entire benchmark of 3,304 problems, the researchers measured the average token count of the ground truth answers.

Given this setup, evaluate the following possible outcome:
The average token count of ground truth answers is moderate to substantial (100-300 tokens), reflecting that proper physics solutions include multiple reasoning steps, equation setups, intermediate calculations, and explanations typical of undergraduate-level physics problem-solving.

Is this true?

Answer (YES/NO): NO